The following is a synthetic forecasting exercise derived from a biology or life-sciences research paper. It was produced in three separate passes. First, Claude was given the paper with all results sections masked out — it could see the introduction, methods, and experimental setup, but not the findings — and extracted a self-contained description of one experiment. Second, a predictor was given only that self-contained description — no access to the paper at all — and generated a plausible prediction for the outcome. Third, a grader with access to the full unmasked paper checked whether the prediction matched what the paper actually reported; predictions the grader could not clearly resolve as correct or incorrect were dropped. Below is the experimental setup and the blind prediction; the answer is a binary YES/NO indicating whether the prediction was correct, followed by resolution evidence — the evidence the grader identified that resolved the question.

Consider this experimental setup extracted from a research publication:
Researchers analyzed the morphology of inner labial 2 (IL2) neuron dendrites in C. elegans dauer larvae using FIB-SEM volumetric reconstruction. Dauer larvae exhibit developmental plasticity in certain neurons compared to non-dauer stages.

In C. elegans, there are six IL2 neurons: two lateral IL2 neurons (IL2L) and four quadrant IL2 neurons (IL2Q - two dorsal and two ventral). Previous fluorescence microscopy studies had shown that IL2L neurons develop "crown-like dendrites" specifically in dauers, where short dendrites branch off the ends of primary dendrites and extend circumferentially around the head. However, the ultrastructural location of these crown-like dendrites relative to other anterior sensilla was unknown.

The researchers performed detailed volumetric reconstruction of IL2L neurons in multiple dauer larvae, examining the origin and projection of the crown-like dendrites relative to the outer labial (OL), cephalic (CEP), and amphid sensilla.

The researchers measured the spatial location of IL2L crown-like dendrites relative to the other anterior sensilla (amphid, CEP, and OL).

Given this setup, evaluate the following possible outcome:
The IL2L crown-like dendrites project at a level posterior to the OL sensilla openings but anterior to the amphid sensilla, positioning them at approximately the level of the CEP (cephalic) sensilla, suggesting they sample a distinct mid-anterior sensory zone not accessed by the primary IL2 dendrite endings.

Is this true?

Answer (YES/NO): NO